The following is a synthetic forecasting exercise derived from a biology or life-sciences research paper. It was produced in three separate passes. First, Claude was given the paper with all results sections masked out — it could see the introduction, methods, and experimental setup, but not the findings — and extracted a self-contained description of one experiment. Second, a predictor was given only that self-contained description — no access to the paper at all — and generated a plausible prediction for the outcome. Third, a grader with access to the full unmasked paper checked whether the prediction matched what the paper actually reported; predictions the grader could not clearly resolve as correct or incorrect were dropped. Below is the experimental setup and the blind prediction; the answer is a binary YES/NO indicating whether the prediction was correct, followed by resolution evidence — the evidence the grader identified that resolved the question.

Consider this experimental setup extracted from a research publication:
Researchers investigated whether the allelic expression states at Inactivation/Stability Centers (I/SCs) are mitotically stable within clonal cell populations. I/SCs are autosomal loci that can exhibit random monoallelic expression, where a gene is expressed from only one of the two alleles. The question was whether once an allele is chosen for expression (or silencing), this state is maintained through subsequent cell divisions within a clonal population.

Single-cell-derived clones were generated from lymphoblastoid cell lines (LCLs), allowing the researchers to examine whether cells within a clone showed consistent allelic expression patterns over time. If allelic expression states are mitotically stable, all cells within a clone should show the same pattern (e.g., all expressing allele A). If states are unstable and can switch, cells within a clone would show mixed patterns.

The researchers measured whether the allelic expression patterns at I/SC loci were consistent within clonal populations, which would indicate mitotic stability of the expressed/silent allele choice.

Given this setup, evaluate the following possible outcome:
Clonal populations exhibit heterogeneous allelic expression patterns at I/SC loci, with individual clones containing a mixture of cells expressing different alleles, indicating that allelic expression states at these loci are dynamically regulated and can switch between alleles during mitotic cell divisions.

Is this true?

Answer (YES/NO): NO